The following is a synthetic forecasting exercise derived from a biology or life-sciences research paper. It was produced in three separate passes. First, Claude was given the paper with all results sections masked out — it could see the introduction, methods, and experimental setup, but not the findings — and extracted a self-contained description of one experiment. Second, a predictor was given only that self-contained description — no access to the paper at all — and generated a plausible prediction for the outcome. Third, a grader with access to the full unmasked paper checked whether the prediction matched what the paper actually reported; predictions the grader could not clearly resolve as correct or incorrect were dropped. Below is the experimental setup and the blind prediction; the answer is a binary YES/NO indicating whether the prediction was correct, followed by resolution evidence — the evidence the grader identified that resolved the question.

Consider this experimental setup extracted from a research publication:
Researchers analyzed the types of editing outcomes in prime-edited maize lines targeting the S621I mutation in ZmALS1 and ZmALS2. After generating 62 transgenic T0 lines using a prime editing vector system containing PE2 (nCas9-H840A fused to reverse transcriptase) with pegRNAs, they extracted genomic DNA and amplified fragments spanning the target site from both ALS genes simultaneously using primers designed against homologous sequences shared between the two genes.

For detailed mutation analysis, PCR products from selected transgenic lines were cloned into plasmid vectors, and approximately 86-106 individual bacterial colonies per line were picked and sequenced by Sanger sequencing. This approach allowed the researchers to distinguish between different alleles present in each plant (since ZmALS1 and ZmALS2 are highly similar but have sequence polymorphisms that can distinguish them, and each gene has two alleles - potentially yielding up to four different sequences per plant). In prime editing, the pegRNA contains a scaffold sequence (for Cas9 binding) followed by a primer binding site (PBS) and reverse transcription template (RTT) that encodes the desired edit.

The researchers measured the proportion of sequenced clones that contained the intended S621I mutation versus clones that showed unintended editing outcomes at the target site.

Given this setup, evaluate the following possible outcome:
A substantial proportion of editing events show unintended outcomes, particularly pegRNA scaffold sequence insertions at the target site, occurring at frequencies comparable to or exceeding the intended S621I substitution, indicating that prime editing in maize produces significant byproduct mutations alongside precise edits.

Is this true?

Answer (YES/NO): NO